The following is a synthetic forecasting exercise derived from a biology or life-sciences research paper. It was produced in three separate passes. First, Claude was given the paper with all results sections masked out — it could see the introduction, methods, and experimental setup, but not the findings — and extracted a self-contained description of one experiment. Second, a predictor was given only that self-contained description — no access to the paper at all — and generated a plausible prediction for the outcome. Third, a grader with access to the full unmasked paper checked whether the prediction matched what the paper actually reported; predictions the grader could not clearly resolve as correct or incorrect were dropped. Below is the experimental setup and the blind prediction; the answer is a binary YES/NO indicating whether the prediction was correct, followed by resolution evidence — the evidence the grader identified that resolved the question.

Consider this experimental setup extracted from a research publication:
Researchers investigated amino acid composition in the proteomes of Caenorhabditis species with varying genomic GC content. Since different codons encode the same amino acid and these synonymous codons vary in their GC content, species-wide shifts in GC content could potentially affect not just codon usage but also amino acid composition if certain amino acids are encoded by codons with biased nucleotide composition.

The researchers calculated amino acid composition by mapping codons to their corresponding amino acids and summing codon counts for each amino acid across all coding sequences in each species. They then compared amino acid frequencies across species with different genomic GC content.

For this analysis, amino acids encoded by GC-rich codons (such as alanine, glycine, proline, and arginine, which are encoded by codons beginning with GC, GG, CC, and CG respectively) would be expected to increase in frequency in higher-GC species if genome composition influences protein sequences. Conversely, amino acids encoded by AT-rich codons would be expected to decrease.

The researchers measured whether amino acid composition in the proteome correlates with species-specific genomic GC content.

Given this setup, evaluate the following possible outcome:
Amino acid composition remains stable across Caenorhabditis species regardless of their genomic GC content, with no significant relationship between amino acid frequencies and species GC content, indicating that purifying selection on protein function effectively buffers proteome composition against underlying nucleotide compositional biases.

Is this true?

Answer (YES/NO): NO